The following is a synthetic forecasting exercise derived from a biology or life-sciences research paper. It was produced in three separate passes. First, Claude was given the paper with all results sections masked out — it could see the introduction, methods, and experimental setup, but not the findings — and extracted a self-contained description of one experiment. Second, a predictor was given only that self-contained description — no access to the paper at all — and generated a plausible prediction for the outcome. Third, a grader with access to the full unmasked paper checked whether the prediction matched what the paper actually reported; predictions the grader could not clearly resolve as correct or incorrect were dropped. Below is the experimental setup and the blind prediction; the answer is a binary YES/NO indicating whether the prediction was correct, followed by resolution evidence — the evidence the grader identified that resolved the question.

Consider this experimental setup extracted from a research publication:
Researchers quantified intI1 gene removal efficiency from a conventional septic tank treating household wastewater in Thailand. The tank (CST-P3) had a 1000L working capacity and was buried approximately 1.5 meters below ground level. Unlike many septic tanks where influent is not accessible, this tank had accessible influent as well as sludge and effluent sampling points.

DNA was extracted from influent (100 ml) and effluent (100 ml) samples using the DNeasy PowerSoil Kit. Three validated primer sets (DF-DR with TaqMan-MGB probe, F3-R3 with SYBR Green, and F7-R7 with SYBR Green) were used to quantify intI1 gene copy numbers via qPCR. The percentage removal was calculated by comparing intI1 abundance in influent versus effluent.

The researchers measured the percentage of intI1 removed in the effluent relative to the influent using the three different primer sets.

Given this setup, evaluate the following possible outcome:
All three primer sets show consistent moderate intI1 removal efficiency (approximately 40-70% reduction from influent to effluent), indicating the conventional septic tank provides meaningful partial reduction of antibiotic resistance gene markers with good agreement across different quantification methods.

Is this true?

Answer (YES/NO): NO